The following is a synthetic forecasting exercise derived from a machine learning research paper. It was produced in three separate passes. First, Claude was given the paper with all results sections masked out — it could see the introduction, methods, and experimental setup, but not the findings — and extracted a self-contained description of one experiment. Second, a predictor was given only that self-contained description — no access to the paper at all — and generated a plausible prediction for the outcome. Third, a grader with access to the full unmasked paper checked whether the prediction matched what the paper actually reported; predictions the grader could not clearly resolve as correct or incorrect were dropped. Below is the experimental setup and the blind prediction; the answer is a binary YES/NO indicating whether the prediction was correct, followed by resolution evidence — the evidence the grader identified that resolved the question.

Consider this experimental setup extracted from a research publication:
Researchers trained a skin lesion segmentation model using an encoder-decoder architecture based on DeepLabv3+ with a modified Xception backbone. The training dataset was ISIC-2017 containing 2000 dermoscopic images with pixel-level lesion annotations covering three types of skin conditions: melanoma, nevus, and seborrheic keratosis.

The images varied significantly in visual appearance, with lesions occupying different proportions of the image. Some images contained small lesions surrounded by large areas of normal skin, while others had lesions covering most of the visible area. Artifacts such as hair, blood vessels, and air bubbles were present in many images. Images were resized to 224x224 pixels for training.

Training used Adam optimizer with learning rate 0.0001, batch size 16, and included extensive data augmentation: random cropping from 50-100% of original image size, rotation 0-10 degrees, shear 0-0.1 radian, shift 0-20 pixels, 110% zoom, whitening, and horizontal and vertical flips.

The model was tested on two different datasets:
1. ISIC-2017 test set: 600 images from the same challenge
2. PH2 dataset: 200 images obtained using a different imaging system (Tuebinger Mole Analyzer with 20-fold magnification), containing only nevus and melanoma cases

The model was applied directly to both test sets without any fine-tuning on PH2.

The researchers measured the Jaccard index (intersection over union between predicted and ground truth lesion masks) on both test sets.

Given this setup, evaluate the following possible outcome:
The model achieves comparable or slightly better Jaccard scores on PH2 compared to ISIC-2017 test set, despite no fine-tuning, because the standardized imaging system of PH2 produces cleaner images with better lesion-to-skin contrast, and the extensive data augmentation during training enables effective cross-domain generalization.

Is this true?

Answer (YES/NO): NO